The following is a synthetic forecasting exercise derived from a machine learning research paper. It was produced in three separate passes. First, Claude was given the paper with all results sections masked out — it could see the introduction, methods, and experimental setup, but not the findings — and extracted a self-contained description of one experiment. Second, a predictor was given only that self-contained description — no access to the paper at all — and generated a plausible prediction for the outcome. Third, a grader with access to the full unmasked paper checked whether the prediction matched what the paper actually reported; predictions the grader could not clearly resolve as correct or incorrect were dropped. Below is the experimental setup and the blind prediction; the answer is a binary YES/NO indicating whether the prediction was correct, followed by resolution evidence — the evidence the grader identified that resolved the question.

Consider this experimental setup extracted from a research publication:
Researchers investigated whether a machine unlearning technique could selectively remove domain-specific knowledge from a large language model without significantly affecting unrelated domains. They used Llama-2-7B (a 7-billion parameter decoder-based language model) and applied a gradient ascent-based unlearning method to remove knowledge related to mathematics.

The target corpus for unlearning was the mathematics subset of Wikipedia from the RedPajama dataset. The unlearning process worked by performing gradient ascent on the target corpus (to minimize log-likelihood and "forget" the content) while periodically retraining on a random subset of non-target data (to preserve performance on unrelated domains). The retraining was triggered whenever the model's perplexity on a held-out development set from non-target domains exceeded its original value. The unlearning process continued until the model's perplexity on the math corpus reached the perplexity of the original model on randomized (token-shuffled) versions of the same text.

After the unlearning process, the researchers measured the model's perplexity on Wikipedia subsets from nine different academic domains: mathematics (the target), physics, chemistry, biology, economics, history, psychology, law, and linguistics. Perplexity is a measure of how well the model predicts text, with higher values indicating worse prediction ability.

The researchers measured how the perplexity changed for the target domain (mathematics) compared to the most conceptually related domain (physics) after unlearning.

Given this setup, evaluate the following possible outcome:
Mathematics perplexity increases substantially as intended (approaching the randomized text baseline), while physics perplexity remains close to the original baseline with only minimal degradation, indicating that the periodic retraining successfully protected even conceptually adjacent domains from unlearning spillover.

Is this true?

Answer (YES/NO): NO